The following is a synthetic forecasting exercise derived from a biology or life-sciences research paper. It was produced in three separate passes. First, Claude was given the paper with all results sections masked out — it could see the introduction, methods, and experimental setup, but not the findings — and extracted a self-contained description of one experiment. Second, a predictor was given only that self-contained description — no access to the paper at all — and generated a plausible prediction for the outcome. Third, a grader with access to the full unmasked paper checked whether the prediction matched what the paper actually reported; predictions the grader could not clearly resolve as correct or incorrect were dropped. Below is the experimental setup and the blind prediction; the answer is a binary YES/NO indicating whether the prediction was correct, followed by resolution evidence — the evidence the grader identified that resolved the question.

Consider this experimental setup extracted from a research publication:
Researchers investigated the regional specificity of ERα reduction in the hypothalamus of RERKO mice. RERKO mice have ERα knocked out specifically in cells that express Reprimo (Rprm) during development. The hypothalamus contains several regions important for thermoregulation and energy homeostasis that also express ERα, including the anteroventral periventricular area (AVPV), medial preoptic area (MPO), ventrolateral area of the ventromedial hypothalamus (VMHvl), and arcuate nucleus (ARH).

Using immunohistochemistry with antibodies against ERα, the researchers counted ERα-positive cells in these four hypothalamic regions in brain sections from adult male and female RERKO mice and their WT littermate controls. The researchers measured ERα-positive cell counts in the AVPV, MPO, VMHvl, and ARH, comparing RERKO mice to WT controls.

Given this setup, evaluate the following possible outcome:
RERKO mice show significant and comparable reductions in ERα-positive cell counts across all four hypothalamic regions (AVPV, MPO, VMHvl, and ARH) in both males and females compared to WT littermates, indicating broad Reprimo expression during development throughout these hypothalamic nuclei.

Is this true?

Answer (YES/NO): NO